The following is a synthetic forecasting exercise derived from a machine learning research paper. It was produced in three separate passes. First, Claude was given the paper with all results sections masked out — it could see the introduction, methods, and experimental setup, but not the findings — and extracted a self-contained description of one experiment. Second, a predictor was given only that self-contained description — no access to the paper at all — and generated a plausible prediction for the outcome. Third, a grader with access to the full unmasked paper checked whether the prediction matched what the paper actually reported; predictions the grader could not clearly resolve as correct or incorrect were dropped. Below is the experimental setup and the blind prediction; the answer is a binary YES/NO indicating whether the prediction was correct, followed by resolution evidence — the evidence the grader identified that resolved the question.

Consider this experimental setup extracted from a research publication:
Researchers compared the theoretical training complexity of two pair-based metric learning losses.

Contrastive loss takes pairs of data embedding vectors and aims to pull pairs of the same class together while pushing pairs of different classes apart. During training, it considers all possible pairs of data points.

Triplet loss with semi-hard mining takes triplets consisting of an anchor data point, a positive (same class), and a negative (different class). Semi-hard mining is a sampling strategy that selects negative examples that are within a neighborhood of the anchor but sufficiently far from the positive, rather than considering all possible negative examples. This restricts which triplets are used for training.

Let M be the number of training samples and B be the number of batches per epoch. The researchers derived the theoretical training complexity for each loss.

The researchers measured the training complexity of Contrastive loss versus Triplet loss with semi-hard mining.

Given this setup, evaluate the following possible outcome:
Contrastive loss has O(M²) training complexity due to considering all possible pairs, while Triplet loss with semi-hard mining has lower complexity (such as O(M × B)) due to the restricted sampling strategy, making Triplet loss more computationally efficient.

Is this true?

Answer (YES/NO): NO